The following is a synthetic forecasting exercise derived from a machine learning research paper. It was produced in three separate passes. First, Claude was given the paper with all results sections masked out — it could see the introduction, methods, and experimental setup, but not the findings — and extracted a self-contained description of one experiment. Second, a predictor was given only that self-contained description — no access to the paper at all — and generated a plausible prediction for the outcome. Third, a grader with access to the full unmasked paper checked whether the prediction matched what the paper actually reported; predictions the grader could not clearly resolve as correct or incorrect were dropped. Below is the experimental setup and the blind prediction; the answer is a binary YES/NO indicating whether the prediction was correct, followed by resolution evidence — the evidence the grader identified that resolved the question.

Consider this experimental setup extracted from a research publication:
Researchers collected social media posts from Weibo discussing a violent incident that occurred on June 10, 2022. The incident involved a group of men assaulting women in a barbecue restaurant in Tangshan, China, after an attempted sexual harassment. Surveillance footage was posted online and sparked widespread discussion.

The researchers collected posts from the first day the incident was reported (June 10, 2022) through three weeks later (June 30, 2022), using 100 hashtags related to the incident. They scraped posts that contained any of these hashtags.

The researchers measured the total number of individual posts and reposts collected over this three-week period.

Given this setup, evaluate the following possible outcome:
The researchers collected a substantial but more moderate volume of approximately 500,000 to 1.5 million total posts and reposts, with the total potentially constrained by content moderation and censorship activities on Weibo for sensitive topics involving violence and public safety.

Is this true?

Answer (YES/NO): YES